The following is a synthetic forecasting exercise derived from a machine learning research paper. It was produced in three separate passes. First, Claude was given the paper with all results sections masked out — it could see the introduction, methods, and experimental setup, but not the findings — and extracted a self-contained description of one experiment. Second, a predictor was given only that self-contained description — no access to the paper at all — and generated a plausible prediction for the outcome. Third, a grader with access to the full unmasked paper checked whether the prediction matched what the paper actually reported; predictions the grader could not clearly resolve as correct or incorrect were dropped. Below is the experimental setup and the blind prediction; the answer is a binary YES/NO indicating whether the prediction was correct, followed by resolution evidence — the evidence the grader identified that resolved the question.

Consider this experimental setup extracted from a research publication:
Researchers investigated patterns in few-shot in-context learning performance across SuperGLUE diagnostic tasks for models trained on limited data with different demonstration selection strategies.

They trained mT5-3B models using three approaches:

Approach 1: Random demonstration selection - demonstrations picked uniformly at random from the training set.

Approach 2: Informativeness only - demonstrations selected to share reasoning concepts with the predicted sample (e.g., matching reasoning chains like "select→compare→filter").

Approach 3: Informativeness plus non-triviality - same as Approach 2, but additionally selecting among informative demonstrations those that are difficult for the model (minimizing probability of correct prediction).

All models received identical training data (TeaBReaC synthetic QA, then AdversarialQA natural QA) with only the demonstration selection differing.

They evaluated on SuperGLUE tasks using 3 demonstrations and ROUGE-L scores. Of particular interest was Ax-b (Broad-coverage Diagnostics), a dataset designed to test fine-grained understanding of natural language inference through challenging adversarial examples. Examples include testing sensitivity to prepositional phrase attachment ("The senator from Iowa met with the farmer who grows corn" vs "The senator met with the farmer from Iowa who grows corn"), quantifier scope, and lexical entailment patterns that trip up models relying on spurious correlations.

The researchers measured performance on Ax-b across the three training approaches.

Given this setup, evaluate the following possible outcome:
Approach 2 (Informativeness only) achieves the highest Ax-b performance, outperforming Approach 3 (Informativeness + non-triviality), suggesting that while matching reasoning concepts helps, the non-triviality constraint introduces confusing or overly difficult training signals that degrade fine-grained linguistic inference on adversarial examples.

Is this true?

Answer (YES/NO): NO